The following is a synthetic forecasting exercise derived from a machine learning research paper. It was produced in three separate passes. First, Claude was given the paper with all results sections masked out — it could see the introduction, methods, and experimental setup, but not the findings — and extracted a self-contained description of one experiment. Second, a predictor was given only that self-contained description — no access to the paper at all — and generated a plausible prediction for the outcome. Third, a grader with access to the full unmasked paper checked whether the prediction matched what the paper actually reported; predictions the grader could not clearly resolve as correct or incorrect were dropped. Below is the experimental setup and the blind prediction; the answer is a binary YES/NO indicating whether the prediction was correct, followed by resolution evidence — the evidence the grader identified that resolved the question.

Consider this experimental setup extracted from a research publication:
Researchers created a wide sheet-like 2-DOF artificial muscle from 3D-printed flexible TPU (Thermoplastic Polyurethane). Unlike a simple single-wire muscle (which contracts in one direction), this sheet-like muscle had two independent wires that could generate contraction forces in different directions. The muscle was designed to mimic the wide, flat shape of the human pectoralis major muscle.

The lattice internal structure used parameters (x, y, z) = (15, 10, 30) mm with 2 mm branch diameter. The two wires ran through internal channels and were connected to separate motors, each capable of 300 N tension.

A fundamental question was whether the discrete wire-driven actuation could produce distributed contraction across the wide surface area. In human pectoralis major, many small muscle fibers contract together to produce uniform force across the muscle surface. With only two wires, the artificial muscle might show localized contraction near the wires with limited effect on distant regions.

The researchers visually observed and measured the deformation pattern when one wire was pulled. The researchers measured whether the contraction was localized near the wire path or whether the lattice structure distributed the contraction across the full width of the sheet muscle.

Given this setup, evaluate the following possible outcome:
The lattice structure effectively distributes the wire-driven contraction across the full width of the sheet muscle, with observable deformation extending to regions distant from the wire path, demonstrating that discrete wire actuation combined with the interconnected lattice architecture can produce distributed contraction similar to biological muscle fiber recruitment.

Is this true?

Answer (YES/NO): YES